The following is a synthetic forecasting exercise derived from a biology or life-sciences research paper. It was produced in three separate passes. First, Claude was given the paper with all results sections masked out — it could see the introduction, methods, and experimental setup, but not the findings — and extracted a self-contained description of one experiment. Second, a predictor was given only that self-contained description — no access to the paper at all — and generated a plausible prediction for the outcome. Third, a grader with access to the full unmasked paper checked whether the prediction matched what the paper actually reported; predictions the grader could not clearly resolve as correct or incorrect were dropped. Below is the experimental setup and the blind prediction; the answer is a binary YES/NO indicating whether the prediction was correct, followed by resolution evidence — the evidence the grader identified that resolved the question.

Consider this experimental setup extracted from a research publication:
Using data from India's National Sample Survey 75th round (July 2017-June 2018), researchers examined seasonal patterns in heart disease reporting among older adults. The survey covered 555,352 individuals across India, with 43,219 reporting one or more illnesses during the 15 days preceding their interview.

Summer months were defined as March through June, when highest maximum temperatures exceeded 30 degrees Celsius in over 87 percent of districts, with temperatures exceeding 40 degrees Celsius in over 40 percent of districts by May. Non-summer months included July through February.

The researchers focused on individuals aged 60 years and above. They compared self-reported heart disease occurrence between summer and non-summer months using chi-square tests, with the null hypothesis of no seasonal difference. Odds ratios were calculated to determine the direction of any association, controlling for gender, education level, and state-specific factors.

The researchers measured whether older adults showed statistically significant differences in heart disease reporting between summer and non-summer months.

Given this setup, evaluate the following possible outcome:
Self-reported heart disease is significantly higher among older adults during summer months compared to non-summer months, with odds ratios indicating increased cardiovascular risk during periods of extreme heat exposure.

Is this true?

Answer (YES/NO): NO